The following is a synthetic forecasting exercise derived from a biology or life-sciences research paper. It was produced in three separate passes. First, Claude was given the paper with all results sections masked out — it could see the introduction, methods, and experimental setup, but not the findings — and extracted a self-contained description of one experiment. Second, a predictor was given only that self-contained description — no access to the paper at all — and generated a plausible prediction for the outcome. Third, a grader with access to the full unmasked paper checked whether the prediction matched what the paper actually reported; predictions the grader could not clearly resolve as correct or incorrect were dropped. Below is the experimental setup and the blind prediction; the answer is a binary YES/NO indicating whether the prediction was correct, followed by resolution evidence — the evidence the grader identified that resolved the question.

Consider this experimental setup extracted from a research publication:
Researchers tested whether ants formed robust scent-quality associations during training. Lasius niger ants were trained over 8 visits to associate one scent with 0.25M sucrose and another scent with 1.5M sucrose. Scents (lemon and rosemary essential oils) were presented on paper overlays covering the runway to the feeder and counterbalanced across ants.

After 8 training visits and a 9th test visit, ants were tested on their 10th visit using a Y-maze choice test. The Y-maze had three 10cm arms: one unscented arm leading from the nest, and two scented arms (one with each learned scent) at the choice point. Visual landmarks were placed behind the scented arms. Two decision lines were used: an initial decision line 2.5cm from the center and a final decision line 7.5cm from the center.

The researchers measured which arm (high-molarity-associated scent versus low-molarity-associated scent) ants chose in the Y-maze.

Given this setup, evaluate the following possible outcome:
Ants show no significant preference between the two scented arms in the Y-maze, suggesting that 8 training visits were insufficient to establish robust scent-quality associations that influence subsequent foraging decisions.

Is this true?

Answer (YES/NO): NO